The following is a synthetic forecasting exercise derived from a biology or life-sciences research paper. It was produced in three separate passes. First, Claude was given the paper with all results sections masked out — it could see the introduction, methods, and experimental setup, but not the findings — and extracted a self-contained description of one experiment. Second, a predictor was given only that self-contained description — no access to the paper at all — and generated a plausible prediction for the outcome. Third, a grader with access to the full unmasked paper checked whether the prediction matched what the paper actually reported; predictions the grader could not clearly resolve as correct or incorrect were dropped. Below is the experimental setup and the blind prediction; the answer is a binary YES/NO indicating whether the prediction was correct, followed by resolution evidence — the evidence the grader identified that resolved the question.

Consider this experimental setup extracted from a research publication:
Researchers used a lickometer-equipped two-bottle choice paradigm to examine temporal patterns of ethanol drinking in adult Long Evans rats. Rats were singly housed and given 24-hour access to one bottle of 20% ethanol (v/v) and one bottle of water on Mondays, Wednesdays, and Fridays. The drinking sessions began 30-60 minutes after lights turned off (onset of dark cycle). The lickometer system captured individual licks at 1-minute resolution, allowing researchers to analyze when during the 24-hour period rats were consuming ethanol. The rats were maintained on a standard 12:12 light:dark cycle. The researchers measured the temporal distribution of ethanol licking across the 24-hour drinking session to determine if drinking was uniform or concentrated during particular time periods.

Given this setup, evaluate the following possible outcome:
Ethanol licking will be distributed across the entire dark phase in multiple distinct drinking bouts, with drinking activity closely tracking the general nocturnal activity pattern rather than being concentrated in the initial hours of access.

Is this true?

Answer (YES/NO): NO